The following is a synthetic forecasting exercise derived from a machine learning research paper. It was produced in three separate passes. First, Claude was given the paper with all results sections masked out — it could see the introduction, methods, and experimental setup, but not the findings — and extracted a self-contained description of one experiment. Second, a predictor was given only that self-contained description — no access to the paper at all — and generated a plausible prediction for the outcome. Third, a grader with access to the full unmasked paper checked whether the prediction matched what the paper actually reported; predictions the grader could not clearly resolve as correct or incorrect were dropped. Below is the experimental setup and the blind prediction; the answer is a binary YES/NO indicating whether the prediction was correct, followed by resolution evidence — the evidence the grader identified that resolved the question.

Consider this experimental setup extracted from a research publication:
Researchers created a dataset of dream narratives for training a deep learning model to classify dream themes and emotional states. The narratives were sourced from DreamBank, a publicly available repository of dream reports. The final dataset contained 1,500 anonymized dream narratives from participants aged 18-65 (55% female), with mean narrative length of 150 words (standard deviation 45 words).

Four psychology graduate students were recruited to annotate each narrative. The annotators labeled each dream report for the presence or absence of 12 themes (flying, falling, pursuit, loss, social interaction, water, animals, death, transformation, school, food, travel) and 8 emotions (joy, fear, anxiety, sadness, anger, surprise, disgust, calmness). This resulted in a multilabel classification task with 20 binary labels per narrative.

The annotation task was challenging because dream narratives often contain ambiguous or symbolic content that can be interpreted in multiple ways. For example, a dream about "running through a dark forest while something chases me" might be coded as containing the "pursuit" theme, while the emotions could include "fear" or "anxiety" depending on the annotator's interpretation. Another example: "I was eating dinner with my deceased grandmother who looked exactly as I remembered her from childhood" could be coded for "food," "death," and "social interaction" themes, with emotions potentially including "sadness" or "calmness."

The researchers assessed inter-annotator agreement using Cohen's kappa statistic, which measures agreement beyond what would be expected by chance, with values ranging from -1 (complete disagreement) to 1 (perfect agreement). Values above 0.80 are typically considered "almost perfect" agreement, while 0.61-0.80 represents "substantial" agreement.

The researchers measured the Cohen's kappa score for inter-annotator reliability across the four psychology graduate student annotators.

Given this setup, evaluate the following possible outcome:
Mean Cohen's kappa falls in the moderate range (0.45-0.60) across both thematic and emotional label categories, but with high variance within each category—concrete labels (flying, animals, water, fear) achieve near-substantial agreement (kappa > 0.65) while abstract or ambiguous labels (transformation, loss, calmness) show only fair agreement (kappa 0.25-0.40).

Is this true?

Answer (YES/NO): NO